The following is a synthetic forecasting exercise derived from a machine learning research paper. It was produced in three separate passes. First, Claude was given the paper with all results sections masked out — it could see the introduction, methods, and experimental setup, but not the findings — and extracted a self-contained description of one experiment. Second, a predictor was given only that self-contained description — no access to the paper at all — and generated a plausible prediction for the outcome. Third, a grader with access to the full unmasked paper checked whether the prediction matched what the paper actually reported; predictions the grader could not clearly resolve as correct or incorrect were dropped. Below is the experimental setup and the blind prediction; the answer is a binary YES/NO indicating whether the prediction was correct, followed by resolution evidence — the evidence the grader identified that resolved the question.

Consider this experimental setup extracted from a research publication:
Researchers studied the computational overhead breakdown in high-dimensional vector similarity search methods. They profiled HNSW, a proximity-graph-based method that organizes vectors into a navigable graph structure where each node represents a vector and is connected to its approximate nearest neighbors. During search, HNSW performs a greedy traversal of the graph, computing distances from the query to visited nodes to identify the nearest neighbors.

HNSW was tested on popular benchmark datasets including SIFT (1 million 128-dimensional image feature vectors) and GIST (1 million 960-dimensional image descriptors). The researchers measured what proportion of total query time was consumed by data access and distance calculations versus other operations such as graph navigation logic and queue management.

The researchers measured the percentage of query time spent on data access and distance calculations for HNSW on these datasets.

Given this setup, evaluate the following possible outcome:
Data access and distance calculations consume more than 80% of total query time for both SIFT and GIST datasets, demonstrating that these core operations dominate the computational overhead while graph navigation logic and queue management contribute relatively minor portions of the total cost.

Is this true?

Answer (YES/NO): NO